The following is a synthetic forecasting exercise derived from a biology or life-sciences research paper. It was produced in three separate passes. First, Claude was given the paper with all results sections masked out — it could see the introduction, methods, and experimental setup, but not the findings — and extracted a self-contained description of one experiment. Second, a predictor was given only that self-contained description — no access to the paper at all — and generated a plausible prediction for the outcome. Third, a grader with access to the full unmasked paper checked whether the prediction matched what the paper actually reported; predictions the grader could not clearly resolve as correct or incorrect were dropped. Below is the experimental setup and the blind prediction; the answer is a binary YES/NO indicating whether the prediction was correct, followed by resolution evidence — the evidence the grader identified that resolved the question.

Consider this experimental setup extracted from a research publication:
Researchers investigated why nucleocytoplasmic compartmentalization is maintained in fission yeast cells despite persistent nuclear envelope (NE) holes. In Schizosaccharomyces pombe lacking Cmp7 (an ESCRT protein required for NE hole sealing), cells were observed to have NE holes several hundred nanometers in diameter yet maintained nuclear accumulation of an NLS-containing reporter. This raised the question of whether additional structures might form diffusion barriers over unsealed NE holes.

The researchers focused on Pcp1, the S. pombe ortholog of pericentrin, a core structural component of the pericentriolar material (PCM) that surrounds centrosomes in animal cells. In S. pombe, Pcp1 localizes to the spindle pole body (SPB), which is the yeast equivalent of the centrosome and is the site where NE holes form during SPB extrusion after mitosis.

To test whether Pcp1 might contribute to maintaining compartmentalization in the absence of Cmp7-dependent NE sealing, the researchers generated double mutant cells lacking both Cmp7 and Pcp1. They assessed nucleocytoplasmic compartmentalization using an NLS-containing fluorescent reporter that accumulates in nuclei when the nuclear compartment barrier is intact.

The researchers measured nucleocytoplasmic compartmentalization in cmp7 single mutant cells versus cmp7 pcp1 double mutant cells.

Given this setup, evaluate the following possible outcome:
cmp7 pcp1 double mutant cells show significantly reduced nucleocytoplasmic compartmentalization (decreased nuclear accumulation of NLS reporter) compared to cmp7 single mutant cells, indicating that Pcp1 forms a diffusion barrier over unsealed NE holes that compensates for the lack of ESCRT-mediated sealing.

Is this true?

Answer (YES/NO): YES